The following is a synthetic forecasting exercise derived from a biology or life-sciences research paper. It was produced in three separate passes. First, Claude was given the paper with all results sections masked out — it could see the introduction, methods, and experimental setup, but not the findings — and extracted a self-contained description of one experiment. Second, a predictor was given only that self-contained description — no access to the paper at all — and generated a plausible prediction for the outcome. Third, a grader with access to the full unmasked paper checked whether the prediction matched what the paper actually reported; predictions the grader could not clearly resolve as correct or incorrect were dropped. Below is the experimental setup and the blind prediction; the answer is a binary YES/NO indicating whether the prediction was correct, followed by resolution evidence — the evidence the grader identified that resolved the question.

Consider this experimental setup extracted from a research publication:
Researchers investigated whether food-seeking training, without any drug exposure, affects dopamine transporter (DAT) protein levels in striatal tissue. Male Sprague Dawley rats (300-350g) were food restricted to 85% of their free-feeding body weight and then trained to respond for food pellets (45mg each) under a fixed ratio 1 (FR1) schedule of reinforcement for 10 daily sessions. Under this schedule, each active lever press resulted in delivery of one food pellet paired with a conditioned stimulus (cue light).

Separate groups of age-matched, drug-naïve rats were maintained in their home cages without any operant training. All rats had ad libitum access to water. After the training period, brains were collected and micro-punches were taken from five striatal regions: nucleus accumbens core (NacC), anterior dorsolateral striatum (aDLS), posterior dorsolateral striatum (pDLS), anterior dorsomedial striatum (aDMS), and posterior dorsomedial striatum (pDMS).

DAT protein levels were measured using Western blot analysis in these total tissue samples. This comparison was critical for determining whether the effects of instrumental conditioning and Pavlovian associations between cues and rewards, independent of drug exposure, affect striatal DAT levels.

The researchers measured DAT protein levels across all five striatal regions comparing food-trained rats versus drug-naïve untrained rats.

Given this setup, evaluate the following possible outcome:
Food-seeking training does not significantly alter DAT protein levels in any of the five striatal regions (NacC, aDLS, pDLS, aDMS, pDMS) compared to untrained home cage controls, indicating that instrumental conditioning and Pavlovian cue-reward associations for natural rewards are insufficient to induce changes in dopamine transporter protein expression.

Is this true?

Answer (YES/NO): YES